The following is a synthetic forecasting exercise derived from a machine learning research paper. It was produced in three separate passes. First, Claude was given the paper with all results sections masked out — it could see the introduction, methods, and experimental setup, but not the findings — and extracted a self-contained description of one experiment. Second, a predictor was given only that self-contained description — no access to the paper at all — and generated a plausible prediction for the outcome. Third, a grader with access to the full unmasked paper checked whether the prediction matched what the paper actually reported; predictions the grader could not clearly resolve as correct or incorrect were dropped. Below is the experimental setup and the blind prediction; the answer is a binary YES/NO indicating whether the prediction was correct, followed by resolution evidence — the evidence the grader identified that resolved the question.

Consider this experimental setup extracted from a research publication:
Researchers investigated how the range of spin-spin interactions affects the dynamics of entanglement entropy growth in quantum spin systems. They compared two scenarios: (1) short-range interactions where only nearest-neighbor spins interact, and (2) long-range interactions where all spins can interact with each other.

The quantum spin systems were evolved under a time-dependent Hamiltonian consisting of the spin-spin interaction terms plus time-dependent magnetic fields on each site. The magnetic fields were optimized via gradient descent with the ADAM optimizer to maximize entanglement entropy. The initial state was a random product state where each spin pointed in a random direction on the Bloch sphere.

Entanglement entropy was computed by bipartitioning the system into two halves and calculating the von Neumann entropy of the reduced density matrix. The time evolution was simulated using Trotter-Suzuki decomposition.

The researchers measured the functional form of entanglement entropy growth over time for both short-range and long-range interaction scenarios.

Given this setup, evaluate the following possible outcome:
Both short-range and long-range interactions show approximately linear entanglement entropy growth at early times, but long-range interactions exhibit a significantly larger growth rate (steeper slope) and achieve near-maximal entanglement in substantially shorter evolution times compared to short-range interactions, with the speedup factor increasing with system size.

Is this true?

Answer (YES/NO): NO